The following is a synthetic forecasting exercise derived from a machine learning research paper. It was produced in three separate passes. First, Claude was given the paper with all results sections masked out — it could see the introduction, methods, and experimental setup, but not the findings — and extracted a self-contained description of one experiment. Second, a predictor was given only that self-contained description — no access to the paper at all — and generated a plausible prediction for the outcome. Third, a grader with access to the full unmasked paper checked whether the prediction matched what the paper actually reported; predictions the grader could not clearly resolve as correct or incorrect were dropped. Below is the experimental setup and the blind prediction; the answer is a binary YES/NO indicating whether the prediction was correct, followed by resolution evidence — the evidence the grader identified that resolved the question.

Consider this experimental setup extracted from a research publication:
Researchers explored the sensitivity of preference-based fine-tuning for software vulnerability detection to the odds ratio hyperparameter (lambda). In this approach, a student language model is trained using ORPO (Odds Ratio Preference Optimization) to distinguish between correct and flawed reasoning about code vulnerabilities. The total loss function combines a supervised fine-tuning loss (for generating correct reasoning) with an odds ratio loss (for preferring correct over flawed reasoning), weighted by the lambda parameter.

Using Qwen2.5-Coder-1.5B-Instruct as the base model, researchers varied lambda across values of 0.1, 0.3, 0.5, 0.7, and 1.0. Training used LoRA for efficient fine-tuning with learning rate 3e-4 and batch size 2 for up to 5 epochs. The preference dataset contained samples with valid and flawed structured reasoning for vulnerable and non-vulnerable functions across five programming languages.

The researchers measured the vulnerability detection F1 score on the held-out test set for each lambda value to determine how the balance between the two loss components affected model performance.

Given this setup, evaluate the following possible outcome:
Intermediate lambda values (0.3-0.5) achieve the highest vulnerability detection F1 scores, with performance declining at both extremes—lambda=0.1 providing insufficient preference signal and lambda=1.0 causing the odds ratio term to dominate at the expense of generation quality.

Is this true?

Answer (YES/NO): NO